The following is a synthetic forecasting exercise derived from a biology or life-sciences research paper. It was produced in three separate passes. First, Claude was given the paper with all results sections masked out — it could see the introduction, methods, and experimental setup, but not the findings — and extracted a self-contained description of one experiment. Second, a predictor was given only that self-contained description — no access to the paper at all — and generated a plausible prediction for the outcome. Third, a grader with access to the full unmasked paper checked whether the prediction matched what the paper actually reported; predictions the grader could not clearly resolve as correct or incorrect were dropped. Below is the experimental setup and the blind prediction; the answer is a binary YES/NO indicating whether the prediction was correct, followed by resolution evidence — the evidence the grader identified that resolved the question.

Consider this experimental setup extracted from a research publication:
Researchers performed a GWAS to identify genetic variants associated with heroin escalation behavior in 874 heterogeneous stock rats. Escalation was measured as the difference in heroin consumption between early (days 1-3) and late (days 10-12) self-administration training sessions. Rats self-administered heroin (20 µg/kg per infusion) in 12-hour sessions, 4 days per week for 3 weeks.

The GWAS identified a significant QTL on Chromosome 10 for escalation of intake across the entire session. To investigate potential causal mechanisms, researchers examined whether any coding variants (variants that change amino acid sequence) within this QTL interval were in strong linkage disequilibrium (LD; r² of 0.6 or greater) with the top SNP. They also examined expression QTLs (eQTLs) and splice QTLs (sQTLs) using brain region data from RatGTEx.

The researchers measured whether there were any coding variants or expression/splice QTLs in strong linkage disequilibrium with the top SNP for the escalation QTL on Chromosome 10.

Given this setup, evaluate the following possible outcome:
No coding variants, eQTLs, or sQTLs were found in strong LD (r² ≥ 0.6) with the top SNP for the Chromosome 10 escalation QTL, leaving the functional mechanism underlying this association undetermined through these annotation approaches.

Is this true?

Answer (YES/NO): YES